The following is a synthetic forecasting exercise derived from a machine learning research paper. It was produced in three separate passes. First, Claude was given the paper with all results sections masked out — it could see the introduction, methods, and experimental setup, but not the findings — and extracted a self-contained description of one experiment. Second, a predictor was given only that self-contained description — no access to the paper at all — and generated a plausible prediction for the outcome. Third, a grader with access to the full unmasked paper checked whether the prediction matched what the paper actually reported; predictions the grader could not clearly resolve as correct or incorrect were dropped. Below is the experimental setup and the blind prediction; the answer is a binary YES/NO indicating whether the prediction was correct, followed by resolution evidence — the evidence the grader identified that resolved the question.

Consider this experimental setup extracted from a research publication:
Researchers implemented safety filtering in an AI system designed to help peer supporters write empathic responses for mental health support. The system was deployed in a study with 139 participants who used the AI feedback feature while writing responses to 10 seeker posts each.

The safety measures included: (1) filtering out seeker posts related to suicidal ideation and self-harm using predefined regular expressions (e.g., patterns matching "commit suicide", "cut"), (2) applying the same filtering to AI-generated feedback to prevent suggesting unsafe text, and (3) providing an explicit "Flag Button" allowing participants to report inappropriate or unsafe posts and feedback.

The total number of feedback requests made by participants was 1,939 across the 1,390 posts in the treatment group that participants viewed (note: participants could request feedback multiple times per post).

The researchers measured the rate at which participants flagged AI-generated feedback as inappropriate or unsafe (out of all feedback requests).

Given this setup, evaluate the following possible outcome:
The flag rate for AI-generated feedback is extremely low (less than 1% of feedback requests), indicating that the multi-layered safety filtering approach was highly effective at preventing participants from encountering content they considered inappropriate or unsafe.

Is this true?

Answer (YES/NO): NO